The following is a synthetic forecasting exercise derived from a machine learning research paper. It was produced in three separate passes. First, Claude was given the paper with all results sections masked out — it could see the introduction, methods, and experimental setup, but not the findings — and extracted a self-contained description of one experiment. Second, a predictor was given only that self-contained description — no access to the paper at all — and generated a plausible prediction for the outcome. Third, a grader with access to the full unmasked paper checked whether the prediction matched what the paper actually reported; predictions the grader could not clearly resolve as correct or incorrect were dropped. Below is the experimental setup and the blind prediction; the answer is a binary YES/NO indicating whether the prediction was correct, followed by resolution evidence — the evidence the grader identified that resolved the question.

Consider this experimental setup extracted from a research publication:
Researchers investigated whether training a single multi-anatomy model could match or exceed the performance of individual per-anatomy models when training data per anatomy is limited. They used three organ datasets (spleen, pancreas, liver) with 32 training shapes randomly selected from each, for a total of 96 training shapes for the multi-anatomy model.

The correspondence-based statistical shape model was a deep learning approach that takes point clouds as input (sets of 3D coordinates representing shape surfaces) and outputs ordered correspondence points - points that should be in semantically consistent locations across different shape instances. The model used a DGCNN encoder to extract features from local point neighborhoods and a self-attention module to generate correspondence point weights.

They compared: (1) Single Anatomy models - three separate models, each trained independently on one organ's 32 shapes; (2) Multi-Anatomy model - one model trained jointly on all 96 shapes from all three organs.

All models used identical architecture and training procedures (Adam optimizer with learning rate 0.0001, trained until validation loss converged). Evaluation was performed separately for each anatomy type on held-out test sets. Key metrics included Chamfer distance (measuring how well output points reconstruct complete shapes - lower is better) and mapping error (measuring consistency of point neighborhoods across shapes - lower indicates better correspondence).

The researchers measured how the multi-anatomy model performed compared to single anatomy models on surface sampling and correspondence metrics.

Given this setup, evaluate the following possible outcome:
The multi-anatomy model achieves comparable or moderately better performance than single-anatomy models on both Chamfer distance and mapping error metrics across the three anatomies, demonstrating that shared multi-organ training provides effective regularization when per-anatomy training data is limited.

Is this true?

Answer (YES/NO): YES